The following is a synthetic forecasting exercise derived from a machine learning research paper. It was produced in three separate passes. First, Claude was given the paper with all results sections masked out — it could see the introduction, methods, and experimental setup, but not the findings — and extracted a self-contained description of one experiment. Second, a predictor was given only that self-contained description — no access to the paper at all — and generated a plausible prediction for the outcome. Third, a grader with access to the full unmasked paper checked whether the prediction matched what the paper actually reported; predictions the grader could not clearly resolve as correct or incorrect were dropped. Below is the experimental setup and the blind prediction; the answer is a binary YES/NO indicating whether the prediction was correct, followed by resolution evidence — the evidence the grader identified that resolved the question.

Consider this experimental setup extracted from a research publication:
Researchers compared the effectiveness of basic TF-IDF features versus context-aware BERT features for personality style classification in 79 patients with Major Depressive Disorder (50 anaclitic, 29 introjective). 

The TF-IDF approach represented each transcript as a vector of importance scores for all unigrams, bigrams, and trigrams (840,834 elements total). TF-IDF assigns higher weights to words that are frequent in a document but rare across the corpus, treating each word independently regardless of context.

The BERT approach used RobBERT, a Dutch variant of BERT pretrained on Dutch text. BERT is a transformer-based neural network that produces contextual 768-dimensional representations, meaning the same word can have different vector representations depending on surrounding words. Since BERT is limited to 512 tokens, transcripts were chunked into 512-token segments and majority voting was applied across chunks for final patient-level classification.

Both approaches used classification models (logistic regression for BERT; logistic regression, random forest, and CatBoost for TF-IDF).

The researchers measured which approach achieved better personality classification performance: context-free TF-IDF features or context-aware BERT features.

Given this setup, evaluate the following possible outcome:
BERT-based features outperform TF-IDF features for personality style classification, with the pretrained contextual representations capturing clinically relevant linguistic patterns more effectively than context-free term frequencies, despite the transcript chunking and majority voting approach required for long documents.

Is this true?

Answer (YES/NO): YES